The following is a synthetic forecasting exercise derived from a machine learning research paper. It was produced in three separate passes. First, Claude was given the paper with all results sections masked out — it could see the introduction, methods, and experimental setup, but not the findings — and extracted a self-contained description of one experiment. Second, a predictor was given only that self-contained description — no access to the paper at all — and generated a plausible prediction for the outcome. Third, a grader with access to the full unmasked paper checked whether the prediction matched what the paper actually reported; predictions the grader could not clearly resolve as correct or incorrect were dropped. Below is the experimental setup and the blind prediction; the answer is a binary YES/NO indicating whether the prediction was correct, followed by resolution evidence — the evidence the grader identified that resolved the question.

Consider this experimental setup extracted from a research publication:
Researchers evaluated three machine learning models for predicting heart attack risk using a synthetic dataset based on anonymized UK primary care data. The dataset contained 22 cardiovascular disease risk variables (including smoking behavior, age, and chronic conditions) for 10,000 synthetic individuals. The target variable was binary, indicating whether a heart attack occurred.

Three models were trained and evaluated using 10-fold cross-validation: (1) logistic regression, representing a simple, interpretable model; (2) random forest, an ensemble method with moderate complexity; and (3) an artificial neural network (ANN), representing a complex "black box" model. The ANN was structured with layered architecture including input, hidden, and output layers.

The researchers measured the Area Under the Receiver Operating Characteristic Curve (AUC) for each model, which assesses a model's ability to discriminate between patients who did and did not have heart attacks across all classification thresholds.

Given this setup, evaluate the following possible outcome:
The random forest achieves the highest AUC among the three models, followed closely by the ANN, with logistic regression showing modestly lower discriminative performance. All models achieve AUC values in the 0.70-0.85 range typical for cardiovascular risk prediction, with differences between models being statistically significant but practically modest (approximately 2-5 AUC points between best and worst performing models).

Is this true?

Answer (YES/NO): NO